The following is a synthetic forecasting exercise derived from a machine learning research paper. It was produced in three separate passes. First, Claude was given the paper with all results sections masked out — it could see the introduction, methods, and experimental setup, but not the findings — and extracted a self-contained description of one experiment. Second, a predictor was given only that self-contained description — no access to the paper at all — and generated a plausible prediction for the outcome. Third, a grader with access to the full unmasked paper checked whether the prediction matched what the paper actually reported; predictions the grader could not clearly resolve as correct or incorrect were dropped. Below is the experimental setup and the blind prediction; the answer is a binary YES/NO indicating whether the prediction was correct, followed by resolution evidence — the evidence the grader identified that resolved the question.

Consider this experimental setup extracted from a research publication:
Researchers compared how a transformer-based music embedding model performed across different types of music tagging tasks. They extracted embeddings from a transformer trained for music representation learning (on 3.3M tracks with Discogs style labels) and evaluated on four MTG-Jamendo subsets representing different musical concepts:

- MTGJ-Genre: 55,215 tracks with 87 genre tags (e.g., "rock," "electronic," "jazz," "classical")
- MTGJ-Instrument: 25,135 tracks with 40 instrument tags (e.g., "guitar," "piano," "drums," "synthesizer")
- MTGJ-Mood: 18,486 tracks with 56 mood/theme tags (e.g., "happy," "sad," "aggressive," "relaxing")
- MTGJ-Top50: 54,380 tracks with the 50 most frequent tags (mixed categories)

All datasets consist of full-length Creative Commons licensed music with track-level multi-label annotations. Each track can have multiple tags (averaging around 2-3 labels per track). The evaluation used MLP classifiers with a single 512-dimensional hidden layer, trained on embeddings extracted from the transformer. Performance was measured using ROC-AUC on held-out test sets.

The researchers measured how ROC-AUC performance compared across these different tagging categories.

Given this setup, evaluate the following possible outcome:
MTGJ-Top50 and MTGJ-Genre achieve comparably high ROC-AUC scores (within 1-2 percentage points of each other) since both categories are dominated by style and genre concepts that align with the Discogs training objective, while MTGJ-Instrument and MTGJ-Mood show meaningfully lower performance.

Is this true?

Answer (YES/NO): NO